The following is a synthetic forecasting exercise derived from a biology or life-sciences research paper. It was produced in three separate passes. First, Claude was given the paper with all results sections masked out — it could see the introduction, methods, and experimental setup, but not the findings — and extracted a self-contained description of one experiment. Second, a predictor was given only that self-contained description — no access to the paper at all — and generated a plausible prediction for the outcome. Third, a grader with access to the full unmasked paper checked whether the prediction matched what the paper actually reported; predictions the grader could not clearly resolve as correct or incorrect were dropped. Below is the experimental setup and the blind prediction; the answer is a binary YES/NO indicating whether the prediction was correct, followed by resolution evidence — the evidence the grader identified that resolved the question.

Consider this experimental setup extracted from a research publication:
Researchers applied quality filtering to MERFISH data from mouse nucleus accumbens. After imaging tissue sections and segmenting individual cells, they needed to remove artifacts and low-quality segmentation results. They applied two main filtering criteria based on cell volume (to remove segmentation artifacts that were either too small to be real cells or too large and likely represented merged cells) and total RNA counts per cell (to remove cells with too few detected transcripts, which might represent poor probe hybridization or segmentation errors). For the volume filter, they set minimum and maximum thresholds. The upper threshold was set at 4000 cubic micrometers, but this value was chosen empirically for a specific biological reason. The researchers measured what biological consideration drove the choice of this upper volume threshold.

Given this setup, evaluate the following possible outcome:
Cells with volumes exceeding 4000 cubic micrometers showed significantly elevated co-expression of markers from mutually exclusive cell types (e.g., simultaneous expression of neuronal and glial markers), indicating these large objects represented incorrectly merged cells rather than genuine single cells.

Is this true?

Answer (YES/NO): NO